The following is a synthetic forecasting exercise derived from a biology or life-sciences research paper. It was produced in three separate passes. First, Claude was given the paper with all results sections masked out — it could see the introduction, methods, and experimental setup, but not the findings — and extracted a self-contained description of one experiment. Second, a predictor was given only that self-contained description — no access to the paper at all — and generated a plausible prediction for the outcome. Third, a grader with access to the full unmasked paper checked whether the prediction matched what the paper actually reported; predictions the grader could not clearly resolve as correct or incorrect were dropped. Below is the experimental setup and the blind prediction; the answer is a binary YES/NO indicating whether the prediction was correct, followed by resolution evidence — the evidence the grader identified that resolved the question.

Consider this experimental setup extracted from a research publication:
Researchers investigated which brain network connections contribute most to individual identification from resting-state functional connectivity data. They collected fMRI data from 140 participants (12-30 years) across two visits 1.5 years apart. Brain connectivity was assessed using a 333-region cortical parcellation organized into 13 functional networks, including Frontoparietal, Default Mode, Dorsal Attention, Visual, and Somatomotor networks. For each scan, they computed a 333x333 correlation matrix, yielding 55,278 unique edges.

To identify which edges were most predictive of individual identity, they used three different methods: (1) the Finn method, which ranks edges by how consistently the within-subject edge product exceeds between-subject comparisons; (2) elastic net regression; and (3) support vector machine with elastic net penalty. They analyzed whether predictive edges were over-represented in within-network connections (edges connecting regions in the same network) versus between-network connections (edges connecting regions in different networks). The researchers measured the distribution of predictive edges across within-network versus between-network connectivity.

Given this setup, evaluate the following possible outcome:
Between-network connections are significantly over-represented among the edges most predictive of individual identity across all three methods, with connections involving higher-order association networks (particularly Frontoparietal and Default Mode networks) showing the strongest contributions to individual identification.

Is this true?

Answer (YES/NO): NO